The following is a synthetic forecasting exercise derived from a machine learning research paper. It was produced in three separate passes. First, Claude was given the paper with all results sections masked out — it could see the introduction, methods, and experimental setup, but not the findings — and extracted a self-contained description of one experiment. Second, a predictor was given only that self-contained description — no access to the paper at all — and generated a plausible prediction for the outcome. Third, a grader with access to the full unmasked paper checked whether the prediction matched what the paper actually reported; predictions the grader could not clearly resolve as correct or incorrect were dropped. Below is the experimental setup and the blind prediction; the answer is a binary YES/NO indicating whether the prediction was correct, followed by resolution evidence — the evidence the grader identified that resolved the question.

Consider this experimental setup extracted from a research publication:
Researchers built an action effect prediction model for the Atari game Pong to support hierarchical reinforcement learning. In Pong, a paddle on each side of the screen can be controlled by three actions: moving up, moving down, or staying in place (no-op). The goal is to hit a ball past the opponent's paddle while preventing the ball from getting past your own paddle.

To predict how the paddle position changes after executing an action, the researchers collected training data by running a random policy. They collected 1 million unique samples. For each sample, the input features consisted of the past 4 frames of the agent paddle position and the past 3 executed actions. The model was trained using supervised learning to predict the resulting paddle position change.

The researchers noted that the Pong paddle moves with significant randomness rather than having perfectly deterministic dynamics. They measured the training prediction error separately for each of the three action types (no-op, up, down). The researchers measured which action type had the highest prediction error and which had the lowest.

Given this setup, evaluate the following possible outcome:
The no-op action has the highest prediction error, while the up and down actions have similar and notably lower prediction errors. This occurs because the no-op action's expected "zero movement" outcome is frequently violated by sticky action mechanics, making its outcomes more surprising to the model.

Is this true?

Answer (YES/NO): NO